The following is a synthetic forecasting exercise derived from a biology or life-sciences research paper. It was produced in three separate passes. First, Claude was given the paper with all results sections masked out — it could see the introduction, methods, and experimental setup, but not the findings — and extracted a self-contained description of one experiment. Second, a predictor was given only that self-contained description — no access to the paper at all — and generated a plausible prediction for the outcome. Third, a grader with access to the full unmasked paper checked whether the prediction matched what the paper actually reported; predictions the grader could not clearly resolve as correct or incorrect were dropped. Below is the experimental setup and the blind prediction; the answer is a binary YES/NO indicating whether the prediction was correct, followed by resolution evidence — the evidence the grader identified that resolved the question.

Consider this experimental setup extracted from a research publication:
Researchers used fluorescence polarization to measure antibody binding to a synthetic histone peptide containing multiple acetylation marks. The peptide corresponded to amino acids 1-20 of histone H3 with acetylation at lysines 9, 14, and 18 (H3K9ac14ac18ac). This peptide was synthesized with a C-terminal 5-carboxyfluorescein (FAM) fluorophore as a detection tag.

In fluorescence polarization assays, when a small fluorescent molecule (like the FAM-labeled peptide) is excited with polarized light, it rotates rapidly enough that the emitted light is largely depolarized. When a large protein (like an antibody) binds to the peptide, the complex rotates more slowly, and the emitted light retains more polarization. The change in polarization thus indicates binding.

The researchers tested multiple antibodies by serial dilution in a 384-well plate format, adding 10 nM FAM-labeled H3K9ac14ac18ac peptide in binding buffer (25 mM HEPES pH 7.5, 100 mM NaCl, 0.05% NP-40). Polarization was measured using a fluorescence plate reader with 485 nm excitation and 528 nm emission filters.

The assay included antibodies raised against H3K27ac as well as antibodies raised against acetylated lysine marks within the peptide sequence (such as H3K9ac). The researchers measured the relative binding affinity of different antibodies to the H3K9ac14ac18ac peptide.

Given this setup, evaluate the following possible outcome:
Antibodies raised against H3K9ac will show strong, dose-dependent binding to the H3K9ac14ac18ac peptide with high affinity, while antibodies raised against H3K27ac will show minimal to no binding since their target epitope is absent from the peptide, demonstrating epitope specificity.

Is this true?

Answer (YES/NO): NO